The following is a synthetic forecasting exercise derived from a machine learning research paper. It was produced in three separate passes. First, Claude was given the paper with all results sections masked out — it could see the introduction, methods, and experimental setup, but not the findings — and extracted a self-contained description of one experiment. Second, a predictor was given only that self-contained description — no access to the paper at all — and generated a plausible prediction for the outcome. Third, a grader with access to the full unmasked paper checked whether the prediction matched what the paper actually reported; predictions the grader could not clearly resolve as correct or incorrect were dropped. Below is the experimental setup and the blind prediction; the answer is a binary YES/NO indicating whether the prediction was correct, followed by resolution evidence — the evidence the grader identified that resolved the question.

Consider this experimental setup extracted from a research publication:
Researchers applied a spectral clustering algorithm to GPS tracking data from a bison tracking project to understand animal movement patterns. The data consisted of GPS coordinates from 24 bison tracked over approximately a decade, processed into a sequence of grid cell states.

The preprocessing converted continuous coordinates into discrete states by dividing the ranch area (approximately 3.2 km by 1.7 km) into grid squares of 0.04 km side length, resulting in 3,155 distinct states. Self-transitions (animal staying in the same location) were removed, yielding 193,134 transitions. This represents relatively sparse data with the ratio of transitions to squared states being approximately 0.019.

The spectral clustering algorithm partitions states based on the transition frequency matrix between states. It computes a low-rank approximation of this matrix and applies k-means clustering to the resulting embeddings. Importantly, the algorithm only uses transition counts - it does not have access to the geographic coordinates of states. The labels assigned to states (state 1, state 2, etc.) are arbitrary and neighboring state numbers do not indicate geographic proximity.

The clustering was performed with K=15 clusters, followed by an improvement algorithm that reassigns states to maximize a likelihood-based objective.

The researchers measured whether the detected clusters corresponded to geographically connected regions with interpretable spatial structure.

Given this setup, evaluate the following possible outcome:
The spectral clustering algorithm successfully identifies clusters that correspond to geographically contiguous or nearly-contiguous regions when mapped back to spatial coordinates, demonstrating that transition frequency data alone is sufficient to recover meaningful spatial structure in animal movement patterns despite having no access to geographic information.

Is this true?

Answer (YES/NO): YES